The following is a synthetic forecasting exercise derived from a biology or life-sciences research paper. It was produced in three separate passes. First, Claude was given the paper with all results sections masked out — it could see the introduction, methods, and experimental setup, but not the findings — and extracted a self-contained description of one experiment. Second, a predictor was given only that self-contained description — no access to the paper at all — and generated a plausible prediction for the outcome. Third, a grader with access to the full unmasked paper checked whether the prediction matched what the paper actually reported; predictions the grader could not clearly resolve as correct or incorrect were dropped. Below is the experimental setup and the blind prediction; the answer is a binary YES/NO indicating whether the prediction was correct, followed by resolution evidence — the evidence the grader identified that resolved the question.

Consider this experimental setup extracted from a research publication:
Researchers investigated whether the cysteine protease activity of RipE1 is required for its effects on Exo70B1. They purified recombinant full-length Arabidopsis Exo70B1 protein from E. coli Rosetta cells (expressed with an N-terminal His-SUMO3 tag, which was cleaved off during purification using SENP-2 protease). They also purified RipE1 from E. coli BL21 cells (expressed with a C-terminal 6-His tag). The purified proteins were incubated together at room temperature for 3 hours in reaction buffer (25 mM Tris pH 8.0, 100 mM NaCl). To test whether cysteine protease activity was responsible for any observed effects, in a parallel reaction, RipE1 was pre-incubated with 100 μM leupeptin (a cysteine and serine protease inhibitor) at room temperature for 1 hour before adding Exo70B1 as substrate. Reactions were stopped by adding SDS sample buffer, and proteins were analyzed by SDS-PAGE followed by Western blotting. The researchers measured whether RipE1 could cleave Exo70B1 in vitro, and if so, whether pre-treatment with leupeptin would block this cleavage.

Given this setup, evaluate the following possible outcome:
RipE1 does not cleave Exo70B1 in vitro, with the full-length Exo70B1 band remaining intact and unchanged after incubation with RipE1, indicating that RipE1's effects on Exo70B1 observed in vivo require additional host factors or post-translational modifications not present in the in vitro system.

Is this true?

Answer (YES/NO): NO